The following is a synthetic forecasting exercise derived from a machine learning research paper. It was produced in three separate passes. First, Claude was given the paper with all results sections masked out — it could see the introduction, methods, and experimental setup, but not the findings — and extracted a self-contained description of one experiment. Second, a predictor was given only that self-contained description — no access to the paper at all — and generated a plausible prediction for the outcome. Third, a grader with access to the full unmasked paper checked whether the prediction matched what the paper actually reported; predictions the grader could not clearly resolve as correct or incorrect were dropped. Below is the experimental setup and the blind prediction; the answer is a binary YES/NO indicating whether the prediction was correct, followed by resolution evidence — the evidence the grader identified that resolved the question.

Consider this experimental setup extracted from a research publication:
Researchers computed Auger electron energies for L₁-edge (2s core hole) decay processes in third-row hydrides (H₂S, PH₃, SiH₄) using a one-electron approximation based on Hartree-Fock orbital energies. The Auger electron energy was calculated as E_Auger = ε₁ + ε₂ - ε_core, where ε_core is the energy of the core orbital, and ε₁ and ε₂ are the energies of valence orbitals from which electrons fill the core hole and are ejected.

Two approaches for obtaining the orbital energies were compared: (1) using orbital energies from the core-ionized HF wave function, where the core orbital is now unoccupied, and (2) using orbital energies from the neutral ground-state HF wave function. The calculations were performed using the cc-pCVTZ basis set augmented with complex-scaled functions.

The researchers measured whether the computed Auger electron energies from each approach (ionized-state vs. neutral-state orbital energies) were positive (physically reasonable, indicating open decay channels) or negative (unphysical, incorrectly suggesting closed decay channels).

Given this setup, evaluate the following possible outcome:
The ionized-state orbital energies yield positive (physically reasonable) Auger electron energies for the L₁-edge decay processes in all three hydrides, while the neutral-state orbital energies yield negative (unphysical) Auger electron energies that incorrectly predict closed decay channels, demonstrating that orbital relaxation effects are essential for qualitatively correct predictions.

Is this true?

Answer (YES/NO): NO